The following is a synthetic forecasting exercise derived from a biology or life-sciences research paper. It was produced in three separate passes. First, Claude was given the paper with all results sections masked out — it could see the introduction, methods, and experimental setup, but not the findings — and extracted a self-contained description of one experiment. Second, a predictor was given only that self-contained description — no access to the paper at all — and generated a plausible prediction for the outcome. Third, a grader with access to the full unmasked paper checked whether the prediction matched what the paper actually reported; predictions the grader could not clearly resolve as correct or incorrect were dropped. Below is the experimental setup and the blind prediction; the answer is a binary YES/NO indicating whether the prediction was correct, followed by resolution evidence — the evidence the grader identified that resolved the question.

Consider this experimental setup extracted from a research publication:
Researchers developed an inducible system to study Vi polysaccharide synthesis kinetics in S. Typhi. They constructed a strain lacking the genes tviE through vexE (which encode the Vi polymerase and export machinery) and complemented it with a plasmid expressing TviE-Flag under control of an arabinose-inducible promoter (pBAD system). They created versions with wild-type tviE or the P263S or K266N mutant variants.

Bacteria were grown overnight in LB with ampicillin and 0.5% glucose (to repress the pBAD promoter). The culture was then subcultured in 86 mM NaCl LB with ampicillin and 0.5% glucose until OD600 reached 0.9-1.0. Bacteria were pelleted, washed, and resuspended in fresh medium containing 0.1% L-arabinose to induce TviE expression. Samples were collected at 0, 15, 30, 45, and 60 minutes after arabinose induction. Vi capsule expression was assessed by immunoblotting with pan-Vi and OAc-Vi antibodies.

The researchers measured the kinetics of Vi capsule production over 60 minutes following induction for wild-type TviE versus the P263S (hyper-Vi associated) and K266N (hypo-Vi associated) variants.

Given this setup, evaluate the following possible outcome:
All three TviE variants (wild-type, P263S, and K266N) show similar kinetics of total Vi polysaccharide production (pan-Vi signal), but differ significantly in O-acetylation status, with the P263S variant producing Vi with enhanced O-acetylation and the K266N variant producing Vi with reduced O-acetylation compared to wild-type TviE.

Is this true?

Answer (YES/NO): NO